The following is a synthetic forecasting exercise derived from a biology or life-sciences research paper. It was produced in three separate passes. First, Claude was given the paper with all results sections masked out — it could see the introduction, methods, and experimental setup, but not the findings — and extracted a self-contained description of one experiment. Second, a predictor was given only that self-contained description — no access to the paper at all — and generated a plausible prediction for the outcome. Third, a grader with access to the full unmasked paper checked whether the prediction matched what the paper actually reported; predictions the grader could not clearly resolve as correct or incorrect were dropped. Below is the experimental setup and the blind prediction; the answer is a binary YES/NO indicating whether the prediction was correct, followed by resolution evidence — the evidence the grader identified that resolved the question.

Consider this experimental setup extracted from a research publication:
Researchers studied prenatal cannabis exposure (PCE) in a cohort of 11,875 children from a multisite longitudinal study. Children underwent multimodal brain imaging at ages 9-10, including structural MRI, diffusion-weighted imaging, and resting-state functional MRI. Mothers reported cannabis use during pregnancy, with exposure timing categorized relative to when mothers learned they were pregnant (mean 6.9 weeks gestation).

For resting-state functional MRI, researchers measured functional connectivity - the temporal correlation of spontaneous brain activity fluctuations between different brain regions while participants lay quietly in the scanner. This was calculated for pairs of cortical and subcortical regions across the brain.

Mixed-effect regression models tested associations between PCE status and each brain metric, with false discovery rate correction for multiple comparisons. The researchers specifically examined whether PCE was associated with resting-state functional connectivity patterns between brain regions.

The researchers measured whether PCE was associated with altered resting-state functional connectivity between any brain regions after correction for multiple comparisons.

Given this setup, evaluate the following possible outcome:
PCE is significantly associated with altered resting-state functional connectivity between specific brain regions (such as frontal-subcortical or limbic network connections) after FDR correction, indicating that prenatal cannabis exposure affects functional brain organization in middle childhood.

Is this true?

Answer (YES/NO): YES